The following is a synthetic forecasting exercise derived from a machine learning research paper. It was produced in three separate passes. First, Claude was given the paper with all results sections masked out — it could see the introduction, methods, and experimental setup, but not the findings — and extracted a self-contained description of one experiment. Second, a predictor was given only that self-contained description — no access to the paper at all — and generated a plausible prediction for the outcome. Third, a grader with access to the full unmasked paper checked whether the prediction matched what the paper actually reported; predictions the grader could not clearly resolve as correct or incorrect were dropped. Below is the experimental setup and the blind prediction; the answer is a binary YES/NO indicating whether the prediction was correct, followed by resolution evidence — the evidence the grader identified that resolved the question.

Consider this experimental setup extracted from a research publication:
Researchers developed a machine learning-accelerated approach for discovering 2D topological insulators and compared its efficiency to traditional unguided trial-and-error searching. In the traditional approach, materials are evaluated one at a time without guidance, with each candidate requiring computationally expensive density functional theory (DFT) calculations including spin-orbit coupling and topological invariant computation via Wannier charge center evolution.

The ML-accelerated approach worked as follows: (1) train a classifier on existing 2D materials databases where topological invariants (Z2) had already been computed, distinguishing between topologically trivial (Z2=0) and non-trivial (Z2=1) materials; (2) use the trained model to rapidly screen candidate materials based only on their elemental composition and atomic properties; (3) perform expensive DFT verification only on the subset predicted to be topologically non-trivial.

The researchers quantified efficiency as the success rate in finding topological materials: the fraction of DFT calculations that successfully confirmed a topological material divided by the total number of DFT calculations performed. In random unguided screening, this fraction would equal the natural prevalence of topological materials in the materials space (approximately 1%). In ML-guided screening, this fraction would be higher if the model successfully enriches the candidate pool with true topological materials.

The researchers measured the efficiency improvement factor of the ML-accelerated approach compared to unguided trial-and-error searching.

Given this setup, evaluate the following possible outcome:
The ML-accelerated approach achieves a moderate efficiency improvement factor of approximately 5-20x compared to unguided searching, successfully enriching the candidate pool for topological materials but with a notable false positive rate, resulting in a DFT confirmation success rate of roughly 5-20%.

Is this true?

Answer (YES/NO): NO